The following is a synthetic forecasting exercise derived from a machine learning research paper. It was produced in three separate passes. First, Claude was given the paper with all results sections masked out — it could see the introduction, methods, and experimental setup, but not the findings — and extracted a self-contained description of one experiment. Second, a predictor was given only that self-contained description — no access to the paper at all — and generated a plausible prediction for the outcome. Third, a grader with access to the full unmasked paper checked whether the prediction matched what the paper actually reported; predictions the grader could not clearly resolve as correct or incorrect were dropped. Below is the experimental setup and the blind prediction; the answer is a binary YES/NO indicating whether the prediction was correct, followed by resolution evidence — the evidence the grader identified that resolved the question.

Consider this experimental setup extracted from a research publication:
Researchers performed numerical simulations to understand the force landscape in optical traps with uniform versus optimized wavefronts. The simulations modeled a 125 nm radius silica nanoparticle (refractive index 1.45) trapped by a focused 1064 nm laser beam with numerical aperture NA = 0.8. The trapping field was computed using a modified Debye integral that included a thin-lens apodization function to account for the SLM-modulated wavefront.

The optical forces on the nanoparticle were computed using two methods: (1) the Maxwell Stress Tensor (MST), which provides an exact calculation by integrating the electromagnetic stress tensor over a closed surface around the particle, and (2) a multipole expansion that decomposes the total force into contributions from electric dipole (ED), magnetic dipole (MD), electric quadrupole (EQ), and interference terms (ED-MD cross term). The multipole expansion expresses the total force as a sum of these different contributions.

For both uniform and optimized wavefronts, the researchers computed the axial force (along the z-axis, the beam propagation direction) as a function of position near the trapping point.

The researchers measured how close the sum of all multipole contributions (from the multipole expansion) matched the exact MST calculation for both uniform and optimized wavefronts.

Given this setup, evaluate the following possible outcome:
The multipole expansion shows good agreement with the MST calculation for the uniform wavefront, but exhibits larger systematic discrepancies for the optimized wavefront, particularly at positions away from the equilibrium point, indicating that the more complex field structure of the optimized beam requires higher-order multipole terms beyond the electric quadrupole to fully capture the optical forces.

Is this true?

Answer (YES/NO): NO